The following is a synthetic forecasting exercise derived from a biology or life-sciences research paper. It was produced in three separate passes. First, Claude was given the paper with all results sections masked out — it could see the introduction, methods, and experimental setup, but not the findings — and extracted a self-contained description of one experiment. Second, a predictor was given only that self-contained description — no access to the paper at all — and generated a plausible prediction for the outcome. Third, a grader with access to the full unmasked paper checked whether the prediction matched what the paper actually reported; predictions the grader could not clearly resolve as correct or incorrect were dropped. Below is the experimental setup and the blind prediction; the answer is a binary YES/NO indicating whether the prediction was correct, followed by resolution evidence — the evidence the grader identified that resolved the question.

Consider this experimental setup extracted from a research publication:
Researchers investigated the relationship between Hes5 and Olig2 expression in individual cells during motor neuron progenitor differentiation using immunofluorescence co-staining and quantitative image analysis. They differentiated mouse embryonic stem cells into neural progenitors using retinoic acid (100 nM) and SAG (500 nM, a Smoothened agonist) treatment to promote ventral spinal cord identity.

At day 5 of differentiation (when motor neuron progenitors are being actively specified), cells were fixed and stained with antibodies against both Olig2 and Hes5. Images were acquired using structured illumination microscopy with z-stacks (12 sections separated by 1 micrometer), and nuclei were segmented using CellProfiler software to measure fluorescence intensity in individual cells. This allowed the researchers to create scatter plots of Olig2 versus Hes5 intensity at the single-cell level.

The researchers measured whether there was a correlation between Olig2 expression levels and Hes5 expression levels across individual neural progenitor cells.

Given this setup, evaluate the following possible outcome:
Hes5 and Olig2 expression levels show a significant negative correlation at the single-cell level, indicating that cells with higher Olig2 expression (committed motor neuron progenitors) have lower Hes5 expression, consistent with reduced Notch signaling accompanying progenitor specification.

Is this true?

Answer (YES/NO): YES